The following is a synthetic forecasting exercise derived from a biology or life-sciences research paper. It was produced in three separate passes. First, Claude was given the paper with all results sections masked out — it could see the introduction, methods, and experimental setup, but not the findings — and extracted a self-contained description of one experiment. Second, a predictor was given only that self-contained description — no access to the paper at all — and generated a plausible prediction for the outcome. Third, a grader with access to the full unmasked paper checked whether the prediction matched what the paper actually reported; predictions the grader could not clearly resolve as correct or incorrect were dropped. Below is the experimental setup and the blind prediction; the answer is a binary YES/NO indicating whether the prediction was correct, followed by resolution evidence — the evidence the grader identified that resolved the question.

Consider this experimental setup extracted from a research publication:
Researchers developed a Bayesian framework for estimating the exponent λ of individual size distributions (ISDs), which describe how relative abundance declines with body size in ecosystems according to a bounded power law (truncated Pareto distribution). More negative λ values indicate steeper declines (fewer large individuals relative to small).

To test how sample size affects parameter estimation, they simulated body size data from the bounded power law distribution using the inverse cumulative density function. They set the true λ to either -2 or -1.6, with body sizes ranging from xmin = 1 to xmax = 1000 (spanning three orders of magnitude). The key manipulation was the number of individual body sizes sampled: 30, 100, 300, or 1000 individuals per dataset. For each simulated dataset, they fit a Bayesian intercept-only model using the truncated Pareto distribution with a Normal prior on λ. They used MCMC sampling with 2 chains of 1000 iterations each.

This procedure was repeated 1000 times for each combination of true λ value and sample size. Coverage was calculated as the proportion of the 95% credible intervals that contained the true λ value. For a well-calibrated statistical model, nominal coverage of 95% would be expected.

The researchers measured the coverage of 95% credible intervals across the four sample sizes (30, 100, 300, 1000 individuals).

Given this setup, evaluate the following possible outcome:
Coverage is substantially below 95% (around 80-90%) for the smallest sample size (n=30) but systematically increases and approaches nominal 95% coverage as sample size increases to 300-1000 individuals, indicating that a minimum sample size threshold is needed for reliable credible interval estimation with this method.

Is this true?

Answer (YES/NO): NO